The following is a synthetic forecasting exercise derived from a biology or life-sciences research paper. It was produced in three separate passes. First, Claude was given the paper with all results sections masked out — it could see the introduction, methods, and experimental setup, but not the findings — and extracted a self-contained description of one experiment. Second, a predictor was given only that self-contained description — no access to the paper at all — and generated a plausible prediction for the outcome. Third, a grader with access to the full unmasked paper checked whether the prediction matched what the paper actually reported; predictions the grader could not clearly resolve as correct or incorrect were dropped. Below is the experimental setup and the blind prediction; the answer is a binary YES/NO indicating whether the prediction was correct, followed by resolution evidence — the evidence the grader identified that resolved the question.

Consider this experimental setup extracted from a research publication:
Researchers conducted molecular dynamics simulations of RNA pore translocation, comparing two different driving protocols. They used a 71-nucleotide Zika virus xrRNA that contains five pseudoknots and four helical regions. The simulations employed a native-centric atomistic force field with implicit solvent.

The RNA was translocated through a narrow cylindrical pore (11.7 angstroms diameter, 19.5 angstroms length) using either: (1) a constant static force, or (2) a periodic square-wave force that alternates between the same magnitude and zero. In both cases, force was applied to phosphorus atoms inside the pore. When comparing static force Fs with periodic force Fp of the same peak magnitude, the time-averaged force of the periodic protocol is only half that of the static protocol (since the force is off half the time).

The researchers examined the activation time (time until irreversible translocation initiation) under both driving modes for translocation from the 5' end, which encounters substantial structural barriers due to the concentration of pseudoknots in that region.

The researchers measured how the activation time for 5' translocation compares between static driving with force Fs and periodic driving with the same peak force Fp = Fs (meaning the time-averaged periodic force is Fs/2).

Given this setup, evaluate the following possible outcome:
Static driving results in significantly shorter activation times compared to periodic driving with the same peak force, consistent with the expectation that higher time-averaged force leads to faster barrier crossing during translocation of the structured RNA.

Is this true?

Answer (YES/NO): YES